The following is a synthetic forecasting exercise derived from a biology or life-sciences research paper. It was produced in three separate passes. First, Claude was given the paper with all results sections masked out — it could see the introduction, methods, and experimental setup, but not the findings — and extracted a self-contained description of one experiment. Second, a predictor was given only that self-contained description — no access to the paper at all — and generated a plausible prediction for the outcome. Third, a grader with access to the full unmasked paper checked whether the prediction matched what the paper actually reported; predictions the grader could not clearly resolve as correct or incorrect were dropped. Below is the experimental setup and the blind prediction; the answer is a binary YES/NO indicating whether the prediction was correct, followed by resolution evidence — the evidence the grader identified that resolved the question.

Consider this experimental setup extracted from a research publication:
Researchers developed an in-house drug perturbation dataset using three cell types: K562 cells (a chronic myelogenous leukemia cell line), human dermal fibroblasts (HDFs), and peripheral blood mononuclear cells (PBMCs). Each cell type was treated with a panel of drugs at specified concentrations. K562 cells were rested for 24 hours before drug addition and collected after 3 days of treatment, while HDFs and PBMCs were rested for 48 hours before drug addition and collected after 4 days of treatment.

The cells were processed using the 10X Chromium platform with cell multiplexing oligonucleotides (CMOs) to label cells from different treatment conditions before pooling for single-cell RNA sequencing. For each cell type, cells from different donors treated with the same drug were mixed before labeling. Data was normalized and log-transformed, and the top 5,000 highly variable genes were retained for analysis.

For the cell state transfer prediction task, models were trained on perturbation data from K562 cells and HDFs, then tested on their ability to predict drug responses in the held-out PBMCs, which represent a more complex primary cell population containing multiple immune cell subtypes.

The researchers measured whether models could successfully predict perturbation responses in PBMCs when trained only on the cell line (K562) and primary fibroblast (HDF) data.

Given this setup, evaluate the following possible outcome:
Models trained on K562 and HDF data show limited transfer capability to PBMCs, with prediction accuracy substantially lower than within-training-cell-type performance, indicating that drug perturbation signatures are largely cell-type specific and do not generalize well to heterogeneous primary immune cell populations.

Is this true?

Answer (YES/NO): YES